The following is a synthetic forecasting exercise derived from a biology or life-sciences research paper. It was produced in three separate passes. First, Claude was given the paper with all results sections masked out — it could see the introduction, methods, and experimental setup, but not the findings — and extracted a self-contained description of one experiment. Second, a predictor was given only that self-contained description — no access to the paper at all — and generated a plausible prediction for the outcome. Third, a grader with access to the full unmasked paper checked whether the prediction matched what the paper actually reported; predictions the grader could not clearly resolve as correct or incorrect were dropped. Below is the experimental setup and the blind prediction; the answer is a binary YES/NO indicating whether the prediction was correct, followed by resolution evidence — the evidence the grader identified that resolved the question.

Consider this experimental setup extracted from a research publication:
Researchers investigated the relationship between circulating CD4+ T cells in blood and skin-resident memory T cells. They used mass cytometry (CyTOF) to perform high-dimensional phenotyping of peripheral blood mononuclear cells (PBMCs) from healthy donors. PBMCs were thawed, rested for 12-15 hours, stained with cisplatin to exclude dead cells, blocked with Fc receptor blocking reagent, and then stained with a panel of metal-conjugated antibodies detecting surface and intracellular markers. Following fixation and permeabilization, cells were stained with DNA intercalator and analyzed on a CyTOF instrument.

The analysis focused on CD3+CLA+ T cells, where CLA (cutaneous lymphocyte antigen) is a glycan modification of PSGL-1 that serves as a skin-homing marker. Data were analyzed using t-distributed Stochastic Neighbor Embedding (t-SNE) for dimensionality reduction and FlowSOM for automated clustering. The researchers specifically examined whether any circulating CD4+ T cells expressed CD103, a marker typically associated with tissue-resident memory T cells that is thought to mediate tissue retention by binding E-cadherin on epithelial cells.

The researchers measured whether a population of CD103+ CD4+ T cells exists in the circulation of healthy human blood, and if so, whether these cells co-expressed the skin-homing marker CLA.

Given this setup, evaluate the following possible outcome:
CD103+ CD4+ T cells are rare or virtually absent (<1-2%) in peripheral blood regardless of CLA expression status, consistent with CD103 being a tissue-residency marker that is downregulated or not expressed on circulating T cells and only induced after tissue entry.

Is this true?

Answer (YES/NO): NO